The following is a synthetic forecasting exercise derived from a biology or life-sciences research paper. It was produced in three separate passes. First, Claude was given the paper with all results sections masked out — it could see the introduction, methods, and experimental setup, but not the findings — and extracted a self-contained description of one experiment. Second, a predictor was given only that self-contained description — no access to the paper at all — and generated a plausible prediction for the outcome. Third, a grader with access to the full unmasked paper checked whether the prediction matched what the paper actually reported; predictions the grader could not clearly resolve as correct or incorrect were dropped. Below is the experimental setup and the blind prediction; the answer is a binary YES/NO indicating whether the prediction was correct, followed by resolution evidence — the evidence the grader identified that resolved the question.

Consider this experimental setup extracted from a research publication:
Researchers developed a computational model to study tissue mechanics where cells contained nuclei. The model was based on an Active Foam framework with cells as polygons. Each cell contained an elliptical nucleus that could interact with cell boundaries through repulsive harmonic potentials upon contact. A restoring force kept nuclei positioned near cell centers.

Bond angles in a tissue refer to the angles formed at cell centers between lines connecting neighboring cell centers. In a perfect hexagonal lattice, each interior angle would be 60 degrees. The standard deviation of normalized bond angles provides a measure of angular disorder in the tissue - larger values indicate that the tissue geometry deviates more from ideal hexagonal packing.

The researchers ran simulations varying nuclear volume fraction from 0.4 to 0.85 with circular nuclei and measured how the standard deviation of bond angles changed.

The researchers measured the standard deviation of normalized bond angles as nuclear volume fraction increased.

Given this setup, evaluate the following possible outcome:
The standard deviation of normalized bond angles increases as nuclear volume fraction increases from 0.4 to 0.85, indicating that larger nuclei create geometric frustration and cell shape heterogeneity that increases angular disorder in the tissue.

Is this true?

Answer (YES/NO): NO